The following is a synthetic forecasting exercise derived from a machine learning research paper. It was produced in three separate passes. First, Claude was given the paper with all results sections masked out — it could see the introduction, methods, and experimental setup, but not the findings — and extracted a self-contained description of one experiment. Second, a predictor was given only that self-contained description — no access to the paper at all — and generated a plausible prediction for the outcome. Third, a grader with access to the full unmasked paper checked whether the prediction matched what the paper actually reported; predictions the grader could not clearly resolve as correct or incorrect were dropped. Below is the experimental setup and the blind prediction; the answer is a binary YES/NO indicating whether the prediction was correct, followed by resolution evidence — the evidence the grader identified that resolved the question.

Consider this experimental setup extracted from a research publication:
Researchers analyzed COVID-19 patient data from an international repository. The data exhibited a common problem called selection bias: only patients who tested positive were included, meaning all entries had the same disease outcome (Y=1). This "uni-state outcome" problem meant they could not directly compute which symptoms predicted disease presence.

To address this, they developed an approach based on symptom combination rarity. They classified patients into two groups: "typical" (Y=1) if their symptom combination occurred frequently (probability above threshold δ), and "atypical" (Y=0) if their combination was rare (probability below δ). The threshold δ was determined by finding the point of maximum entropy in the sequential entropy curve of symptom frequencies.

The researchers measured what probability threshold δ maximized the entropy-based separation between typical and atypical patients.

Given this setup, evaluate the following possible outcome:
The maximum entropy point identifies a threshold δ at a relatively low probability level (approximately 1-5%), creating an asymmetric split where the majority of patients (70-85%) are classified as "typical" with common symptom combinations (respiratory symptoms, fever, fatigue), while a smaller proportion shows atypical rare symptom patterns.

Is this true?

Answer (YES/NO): NO